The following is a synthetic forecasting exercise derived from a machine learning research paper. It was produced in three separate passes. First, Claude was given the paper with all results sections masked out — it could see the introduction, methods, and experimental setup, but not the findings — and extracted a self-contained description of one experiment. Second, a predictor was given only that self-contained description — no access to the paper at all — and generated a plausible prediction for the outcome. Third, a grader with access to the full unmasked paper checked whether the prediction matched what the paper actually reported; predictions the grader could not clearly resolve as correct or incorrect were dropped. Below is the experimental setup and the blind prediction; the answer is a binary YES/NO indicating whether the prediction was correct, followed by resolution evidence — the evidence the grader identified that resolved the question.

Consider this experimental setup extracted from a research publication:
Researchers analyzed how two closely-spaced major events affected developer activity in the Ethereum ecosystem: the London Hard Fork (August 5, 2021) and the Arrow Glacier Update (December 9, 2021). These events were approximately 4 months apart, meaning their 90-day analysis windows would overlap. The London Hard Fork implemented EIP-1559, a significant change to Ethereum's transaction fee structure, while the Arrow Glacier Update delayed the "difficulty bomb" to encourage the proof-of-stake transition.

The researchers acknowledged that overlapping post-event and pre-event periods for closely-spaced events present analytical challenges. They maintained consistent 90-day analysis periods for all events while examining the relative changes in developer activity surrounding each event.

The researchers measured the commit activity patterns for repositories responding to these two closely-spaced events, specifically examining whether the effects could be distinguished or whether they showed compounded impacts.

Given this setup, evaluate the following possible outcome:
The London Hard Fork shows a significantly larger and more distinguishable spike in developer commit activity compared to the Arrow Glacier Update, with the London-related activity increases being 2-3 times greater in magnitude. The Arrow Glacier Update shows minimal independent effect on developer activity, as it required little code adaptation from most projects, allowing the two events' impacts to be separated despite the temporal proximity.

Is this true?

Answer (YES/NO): NO